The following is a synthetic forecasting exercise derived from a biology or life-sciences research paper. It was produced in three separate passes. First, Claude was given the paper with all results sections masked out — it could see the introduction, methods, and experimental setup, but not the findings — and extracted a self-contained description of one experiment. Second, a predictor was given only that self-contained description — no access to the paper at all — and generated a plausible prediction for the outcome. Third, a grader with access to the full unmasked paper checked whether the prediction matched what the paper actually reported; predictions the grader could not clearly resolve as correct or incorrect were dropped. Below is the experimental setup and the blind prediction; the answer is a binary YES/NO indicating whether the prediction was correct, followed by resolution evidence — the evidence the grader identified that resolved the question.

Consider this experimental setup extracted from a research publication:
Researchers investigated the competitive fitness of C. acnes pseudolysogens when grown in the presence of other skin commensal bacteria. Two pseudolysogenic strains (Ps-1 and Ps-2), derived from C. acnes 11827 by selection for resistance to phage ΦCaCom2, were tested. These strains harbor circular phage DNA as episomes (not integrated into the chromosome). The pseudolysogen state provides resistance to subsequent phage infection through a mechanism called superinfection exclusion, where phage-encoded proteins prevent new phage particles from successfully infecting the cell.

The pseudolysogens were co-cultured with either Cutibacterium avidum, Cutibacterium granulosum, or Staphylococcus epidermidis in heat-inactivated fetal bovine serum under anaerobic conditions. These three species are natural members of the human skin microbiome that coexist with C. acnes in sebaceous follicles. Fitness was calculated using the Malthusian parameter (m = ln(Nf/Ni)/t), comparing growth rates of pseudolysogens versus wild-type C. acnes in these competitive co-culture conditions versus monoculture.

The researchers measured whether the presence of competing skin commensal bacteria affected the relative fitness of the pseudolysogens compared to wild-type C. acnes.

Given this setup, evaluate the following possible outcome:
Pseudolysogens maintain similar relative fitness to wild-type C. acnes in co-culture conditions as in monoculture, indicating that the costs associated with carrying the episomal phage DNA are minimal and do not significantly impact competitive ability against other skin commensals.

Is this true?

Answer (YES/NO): NO